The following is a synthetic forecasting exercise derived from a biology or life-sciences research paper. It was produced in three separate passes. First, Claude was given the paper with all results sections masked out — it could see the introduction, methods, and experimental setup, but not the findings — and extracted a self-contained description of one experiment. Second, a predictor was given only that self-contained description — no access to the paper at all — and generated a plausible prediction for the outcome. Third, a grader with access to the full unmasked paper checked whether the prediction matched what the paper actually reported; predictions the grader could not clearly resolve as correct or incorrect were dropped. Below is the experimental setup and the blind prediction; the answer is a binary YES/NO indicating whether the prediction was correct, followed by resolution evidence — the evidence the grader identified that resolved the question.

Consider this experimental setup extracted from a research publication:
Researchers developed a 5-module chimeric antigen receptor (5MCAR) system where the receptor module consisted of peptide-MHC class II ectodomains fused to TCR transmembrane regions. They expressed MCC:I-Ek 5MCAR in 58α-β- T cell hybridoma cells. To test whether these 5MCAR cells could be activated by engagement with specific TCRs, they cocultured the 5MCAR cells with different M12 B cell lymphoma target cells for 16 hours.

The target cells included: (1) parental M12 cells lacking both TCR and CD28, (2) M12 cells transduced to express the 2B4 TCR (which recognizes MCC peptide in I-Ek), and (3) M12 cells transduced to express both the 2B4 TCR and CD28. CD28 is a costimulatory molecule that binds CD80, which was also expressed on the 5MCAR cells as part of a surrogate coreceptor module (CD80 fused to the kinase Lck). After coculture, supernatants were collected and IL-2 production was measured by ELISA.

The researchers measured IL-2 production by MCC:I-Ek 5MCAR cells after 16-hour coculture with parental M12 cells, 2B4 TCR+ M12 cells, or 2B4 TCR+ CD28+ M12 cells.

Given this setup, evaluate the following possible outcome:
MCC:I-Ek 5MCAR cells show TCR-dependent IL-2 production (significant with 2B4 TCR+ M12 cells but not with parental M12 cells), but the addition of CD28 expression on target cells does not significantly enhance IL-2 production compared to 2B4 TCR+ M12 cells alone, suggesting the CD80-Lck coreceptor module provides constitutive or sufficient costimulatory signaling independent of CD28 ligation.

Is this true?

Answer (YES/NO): NO